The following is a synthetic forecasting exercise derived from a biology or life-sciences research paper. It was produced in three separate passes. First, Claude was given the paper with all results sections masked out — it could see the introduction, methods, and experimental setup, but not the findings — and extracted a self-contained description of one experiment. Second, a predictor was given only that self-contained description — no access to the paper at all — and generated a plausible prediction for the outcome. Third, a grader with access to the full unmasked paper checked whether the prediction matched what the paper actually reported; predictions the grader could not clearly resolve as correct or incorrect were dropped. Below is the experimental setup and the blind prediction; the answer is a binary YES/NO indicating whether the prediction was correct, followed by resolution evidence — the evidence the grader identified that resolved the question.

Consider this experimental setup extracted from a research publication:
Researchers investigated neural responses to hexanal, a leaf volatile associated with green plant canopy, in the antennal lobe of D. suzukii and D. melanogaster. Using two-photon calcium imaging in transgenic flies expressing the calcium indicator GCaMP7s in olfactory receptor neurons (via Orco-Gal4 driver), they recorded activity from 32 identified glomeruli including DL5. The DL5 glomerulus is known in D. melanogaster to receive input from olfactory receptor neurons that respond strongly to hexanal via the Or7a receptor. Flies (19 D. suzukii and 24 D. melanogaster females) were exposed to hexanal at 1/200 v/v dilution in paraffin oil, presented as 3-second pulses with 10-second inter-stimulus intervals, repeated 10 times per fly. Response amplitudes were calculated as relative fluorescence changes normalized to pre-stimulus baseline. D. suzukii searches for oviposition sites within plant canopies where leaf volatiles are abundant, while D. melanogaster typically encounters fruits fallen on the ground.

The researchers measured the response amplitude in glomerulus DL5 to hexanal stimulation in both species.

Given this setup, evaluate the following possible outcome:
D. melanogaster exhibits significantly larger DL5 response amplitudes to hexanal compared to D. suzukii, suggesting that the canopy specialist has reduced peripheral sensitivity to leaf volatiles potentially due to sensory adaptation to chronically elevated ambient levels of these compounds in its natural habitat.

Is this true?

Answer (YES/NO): YES